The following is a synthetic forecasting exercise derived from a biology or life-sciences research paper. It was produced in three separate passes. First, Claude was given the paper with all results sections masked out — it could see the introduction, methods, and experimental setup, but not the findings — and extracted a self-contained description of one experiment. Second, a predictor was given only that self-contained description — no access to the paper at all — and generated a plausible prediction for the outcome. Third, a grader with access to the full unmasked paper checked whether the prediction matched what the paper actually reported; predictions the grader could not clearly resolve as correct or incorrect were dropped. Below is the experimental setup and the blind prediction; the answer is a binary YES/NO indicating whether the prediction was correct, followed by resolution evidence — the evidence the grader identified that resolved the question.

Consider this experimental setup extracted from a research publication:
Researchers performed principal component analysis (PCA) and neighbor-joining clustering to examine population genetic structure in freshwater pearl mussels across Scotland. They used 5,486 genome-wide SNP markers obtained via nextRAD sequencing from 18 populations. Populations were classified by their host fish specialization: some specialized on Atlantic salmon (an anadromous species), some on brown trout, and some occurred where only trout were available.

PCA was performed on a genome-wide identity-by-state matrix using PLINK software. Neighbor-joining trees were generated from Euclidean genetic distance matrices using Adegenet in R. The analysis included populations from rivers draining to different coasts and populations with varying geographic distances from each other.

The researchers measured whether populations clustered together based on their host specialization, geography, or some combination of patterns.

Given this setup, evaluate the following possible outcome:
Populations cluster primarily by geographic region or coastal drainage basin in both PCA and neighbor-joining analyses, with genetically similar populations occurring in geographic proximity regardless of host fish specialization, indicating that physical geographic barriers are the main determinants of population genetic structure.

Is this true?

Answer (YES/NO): NO